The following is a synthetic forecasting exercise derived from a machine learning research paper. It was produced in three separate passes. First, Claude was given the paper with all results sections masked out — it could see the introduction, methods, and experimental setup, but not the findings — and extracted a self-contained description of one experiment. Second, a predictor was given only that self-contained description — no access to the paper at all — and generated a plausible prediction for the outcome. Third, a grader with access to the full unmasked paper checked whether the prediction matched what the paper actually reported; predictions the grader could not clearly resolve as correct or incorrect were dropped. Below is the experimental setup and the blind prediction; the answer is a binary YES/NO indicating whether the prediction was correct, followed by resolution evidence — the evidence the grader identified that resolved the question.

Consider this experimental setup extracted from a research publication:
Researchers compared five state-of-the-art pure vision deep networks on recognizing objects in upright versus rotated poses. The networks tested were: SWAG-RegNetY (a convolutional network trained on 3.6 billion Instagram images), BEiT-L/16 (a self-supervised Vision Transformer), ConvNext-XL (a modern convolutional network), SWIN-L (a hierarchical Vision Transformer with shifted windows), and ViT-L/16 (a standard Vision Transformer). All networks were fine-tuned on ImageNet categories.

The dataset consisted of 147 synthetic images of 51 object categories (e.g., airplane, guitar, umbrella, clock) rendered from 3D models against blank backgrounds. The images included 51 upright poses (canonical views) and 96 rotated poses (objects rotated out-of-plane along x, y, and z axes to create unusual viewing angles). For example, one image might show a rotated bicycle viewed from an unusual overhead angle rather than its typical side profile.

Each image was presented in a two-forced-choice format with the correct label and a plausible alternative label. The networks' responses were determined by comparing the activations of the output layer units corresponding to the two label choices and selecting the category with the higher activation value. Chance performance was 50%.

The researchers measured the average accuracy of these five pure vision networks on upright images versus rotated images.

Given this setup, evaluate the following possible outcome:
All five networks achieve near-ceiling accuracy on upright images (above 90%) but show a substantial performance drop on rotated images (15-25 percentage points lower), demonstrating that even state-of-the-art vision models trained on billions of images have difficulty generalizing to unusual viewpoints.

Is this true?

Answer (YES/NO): NO